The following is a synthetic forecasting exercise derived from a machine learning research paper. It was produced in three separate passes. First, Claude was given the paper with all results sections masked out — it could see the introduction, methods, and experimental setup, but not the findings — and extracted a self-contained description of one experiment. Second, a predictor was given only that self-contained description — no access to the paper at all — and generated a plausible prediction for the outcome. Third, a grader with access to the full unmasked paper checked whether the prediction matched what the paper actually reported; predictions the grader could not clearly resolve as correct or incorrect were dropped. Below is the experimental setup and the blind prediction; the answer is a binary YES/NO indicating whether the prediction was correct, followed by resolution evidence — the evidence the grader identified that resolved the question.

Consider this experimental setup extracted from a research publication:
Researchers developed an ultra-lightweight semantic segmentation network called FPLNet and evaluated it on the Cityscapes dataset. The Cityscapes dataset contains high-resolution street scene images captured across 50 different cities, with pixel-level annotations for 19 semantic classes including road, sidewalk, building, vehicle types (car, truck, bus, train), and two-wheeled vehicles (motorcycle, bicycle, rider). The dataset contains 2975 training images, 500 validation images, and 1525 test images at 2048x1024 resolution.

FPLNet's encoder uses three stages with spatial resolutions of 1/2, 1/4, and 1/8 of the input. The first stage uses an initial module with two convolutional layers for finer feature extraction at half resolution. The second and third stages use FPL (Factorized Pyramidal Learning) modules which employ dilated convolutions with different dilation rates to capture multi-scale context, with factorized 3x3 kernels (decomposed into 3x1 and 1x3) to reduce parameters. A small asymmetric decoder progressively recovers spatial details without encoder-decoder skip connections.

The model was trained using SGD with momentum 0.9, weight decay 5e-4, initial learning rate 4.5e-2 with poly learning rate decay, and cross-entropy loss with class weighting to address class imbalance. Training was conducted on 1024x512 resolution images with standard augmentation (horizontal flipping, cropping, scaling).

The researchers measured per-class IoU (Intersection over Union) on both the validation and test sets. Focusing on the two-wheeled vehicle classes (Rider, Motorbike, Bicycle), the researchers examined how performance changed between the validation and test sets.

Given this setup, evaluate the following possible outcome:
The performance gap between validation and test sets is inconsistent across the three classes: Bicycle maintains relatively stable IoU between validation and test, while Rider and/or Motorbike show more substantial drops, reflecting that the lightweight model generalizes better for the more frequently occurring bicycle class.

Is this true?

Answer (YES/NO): YES